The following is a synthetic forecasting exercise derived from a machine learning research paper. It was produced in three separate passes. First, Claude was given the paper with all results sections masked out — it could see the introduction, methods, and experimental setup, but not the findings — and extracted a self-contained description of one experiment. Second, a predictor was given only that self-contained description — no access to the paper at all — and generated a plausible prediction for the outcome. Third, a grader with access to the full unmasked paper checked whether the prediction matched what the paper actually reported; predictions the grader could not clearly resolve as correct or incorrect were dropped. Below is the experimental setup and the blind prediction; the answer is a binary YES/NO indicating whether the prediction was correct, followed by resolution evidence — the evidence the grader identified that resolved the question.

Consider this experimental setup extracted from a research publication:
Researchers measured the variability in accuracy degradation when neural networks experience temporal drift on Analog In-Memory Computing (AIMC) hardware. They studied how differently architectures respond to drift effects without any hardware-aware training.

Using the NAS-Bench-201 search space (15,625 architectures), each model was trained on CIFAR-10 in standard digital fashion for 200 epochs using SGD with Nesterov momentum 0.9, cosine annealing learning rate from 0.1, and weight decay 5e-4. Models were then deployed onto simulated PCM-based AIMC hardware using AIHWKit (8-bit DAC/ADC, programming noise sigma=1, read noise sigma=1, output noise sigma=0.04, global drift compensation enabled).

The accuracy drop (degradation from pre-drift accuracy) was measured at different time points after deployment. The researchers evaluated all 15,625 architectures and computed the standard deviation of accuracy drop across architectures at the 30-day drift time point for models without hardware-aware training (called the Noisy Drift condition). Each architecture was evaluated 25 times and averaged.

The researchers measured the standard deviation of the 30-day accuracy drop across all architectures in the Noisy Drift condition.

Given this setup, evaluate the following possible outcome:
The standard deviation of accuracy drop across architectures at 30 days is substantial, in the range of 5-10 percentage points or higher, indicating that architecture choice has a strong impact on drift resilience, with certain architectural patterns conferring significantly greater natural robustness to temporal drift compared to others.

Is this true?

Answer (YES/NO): YES